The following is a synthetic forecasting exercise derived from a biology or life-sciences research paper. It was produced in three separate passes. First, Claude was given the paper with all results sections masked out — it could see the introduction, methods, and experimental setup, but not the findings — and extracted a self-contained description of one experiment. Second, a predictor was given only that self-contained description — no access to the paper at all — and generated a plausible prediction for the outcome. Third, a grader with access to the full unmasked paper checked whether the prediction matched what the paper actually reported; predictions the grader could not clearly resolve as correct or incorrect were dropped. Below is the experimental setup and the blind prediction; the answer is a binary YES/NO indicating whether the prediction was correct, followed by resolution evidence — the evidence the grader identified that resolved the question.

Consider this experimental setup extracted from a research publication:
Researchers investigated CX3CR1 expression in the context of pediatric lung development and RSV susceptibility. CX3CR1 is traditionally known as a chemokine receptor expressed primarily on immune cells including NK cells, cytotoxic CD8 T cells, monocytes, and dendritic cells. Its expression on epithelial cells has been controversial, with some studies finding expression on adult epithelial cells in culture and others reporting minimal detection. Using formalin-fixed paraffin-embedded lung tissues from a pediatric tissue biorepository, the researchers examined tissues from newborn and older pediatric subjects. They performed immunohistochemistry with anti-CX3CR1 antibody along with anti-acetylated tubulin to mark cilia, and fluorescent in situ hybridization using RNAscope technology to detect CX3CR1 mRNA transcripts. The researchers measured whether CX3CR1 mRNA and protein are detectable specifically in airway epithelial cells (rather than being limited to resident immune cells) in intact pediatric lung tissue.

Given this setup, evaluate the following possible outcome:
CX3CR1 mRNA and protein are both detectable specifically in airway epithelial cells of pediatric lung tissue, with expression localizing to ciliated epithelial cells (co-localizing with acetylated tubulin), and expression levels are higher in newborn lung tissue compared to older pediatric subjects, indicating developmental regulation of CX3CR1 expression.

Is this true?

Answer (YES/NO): NO